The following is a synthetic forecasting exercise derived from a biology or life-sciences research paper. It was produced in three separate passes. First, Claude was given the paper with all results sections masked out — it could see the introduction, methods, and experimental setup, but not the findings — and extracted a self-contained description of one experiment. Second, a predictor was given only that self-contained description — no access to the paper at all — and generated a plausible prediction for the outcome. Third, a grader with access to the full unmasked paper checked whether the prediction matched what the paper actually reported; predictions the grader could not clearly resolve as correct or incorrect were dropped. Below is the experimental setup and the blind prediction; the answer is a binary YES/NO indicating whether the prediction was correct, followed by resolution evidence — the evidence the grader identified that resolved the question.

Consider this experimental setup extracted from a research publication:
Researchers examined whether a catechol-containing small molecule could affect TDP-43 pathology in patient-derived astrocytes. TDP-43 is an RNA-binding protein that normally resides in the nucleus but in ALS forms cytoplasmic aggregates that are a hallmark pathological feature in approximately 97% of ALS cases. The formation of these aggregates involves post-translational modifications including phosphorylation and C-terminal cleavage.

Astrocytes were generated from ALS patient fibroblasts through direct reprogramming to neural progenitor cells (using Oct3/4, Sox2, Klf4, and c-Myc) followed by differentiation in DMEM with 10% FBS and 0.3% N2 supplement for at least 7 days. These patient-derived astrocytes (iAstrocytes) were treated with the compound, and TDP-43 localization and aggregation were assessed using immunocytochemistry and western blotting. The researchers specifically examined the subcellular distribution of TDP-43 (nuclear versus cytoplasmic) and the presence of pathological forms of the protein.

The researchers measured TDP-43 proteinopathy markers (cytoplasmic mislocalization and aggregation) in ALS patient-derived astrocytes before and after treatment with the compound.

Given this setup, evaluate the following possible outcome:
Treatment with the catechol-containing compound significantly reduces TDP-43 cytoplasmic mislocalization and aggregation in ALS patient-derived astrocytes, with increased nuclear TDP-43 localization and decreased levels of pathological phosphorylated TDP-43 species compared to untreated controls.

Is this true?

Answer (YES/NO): NO